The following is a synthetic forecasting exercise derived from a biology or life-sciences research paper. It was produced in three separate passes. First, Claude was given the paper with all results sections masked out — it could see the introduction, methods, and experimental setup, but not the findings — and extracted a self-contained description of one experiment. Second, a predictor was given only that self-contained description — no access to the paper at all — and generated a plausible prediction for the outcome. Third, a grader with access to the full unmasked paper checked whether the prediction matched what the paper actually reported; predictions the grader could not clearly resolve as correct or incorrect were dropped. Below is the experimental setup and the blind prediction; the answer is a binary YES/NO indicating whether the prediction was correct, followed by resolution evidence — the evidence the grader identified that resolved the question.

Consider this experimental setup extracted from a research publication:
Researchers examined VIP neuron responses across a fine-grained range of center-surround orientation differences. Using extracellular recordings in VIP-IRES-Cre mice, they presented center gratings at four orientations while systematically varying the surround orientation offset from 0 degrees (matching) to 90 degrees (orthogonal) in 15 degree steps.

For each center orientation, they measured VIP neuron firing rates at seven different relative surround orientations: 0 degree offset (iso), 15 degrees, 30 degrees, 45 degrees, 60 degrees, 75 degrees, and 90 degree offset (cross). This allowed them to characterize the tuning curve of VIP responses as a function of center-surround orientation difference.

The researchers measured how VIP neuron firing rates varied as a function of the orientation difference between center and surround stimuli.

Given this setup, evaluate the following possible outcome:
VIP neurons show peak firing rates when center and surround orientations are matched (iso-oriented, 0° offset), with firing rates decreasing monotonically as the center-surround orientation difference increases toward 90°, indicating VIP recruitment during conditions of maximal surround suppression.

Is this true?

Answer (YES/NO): NO